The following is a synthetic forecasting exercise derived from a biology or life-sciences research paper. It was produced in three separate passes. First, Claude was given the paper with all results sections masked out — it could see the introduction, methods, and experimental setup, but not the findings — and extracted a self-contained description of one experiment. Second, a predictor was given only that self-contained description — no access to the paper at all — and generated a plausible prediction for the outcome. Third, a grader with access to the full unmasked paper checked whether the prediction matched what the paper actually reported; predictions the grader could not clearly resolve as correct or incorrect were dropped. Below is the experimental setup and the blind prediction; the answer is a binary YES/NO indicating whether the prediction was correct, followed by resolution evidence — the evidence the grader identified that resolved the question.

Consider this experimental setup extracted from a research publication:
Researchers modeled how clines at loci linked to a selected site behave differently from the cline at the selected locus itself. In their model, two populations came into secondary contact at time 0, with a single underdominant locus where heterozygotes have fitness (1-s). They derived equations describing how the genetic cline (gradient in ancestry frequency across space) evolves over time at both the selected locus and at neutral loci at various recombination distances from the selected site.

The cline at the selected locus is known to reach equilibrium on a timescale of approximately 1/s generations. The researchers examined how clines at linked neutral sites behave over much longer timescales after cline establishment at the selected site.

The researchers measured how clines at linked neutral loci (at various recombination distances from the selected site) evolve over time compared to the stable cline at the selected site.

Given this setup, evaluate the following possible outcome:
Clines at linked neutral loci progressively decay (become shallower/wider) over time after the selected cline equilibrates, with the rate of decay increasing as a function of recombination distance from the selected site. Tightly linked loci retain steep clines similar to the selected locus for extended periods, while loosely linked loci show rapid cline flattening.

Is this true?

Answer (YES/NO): YES